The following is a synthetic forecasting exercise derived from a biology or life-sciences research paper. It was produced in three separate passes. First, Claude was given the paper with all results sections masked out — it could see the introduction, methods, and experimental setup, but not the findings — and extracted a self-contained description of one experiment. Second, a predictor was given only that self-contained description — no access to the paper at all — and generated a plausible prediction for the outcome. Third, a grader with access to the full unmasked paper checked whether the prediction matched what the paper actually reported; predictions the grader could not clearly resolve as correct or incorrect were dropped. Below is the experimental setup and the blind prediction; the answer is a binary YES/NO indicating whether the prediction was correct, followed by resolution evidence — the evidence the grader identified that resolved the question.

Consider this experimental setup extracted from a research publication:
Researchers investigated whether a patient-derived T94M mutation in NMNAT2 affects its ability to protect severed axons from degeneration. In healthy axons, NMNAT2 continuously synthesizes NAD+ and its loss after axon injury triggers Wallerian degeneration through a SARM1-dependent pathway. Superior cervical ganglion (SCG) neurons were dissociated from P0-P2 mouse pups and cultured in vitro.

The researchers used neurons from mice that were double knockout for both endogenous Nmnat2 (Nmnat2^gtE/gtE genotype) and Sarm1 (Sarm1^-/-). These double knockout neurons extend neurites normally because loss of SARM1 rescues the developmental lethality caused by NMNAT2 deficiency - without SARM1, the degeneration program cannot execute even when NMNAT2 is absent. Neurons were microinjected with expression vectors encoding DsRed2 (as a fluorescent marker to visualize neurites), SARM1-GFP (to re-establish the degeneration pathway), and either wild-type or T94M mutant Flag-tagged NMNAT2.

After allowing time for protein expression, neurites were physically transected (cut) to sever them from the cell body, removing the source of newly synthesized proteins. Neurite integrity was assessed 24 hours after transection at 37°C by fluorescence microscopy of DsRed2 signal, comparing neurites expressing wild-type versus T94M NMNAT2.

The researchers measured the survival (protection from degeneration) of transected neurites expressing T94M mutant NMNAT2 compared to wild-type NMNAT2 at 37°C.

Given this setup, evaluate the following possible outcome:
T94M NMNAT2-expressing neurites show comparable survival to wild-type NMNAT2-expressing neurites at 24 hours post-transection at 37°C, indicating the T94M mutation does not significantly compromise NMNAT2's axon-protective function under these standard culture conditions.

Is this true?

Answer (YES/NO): NO